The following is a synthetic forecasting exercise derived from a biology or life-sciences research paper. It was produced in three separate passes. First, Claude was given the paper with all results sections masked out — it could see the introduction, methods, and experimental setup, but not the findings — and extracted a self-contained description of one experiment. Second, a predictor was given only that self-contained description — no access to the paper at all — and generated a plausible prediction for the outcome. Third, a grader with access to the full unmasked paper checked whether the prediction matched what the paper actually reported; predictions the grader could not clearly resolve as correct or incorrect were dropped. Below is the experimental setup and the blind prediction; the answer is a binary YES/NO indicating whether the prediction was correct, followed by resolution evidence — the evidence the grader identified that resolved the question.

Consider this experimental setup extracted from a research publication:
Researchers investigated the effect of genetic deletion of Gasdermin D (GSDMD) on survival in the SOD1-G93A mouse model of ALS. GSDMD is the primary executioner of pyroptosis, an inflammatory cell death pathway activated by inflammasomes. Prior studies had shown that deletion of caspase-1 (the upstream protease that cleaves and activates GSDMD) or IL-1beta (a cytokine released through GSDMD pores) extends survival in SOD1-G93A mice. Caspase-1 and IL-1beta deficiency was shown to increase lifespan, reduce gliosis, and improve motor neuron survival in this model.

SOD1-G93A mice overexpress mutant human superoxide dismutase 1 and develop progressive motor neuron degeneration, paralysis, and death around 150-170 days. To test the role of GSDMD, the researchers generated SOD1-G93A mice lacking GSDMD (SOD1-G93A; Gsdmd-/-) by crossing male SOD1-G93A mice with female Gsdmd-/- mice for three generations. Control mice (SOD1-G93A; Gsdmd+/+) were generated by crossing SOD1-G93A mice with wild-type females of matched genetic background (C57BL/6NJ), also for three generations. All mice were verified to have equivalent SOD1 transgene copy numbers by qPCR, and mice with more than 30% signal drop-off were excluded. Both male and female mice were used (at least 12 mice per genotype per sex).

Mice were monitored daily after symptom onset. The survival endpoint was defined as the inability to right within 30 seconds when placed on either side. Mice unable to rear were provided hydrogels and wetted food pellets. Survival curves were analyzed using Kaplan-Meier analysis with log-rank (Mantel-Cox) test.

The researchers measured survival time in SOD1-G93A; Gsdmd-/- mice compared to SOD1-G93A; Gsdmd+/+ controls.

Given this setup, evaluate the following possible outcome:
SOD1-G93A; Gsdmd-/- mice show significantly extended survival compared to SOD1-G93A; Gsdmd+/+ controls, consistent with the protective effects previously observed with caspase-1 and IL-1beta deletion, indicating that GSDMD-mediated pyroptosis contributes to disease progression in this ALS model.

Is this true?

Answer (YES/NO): NO